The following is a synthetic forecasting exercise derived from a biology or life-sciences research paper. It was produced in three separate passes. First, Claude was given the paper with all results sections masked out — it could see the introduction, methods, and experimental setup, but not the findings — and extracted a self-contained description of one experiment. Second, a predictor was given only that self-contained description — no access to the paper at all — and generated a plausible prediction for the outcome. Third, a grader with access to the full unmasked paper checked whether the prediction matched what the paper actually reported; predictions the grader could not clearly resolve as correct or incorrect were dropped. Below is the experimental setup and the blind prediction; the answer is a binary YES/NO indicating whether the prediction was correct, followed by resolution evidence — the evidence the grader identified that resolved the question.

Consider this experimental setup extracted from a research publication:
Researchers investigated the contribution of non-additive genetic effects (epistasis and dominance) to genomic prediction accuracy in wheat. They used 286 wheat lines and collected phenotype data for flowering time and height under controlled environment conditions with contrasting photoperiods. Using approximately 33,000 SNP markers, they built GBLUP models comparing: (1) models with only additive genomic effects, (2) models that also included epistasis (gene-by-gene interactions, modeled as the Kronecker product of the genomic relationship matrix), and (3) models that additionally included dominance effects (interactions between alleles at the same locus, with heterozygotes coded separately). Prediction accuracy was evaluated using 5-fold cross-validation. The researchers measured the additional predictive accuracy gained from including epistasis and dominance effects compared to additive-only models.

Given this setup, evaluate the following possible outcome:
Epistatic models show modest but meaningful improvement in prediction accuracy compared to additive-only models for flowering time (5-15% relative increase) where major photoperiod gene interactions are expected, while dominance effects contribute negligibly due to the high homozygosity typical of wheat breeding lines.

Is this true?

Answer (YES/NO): NO